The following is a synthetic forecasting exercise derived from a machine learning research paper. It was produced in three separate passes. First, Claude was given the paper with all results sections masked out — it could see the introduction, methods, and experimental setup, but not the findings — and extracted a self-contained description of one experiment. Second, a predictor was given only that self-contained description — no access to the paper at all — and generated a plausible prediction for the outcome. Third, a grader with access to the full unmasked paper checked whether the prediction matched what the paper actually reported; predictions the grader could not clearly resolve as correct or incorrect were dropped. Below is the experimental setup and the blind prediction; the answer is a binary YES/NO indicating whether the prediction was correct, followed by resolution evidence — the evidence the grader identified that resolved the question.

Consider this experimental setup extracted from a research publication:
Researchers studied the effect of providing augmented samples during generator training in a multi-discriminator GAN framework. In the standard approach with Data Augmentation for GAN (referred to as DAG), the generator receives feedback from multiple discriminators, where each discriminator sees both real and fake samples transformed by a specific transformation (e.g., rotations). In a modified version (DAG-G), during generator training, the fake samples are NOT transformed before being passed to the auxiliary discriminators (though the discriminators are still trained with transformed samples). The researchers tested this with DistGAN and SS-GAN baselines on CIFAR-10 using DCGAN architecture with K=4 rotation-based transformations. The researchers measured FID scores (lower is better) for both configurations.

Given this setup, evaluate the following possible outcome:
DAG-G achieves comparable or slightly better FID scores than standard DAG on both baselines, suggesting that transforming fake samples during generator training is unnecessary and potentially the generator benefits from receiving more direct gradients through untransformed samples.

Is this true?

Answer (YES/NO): NO